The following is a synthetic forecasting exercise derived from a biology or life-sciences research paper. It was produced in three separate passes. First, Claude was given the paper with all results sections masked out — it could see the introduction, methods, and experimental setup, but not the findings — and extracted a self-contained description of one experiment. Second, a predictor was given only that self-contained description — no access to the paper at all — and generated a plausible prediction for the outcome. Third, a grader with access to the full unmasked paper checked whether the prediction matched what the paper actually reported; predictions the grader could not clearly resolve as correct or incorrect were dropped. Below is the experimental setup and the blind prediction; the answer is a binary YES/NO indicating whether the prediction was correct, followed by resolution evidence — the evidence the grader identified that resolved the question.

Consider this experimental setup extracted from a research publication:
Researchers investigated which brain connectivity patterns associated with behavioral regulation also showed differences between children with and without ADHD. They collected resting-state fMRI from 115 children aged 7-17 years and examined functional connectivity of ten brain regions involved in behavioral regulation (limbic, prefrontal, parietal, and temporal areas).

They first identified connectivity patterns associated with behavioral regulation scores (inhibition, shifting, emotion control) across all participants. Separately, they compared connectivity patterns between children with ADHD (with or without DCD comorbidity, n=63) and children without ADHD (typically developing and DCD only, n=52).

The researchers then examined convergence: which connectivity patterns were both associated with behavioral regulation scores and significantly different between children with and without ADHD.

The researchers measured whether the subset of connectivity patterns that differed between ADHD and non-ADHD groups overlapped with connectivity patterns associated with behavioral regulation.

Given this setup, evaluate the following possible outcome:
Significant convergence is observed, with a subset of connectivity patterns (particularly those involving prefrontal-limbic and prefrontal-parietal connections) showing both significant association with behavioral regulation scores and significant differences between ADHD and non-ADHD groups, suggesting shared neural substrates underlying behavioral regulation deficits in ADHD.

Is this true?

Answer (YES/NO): NO